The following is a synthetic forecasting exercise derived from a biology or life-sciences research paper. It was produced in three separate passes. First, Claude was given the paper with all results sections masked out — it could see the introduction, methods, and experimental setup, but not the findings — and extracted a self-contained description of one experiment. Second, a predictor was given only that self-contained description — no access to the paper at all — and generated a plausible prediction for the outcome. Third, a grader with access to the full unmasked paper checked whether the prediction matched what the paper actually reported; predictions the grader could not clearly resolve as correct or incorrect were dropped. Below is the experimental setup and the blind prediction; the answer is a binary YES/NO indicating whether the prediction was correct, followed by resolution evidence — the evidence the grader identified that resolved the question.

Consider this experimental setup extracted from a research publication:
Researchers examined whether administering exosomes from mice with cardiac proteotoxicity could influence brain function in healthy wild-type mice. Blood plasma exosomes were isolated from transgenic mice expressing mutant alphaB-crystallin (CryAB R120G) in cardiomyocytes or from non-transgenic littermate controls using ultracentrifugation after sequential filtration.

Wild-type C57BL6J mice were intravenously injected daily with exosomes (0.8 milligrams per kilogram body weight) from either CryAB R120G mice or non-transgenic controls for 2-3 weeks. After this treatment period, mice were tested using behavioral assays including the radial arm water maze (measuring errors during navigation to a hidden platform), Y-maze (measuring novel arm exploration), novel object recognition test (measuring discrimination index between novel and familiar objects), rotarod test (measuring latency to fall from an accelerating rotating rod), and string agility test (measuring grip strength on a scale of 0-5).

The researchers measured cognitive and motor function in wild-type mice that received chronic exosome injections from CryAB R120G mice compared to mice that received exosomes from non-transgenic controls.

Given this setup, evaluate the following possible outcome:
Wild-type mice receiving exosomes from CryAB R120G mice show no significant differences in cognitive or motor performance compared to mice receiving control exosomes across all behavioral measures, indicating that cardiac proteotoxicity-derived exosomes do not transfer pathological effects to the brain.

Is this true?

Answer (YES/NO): NO